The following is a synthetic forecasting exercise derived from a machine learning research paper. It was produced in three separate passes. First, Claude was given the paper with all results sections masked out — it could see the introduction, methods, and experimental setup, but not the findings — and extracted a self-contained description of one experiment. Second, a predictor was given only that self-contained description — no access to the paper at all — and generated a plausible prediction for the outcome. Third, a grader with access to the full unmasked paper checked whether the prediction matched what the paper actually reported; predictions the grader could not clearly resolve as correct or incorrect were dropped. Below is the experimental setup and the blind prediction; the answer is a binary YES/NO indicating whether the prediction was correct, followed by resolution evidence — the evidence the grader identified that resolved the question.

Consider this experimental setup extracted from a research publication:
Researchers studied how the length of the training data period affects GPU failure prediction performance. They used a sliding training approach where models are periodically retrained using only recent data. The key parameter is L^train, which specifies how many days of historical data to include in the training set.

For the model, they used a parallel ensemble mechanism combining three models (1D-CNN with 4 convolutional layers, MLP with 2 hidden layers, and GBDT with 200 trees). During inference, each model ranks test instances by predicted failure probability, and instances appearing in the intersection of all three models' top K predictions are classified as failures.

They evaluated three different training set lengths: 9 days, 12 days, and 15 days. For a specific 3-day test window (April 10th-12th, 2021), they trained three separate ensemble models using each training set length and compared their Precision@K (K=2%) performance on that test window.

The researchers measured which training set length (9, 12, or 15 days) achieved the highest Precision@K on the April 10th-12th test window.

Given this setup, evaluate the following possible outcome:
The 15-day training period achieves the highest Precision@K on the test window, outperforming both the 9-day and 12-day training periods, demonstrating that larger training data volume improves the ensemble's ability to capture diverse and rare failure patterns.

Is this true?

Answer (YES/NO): NO